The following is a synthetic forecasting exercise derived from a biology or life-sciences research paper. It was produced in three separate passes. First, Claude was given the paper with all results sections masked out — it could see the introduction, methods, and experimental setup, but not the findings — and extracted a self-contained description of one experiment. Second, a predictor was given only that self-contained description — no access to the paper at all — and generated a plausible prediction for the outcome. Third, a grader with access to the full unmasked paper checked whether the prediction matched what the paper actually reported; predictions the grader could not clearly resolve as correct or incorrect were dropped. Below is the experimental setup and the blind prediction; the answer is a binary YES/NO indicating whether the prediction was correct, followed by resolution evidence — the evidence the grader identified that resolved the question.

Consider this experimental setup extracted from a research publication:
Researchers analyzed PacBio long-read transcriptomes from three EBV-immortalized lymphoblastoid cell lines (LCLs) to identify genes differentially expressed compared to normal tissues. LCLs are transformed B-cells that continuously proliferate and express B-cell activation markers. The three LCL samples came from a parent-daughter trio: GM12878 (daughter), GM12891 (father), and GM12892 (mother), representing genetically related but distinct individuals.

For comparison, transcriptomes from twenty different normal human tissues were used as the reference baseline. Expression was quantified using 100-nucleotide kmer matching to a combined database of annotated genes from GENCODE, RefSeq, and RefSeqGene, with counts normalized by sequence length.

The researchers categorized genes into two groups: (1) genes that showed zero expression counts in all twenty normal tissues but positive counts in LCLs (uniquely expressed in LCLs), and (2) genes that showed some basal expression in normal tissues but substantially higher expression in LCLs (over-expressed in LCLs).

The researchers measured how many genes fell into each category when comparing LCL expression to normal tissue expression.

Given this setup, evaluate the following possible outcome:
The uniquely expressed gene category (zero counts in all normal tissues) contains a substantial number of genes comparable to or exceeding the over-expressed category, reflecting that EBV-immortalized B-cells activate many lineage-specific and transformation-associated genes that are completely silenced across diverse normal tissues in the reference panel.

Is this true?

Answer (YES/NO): NO